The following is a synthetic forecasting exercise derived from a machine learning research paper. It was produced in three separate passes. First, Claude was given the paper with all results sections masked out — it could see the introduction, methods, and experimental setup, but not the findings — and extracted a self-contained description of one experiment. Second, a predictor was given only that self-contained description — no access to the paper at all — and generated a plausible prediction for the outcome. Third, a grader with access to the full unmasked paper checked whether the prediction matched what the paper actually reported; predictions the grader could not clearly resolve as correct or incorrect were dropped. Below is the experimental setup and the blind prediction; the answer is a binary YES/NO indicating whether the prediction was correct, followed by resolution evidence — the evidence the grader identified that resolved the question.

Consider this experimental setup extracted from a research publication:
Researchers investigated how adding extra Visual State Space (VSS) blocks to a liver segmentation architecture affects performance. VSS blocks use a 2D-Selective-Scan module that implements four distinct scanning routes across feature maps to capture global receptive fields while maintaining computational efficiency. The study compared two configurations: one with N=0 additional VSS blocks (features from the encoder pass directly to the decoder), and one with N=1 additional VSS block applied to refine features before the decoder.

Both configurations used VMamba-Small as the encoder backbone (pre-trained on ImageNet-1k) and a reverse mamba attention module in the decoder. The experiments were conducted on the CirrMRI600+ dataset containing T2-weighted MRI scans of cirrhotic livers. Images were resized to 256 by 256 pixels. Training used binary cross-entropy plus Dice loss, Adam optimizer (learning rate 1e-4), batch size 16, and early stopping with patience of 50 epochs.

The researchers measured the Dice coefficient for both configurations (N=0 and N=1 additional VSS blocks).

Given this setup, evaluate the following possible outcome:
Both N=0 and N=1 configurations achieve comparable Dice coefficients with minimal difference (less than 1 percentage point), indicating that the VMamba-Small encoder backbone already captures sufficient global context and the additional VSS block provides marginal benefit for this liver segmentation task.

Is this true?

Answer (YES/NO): YES